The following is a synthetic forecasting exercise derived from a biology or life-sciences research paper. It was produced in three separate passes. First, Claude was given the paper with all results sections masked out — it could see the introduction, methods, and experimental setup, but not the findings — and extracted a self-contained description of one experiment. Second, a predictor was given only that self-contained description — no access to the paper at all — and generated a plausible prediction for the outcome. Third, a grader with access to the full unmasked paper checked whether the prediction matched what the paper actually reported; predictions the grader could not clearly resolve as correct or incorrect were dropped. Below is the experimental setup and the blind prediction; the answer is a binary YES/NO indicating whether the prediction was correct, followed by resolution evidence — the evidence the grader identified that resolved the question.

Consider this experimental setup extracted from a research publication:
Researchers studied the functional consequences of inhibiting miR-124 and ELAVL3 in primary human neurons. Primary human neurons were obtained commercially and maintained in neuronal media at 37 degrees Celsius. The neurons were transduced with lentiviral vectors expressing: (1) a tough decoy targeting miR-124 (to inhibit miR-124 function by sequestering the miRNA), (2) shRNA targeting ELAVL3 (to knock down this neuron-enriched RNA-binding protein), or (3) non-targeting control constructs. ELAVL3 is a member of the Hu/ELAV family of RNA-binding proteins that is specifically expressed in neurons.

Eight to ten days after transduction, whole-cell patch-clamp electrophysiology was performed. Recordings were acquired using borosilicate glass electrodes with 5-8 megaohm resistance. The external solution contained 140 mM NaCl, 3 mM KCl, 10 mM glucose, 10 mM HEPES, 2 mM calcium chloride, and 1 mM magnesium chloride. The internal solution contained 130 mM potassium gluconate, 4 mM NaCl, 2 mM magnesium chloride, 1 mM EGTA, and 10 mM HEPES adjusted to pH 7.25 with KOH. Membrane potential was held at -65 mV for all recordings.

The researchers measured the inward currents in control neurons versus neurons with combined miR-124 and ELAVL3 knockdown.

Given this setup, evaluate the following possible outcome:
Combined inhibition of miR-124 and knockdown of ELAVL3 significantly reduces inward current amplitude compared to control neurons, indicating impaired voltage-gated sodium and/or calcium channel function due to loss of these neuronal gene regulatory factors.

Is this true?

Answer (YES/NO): YES